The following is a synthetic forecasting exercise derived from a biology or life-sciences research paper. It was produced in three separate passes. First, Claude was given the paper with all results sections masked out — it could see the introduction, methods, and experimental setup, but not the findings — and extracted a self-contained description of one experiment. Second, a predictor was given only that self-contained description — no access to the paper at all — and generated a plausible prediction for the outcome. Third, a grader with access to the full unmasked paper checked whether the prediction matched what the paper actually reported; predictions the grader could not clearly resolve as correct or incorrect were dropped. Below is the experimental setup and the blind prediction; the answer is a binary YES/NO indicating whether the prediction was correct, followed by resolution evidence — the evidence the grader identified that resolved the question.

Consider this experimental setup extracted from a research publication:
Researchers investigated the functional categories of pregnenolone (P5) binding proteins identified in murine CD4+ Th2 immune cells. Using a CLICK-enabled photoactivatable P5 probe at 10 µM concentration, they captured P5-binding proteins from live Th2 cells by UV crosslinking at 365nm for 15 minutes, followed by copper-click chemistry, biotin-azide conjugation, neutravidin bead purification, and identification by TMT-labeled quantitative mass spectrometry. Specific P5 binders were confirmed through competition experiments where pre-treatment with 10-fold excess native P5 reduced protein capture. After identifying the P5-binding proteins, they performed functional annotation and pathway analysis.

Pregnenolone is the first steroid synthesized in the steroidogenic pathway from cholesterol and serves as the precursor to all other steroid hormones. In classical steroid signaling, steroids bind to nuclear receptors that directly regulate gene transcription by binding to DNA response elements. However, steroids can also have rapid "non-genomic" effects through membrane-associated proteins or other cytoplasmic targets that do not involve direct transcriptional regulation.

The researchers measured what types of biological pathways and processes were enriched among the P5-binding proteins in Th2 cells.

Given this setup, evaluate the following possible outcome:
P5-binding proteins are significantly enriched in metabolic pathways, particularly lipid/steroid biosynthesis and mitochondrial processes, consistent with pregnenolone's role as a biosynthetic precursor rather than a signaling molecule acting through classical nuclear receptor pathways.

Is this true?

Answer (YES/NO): YES